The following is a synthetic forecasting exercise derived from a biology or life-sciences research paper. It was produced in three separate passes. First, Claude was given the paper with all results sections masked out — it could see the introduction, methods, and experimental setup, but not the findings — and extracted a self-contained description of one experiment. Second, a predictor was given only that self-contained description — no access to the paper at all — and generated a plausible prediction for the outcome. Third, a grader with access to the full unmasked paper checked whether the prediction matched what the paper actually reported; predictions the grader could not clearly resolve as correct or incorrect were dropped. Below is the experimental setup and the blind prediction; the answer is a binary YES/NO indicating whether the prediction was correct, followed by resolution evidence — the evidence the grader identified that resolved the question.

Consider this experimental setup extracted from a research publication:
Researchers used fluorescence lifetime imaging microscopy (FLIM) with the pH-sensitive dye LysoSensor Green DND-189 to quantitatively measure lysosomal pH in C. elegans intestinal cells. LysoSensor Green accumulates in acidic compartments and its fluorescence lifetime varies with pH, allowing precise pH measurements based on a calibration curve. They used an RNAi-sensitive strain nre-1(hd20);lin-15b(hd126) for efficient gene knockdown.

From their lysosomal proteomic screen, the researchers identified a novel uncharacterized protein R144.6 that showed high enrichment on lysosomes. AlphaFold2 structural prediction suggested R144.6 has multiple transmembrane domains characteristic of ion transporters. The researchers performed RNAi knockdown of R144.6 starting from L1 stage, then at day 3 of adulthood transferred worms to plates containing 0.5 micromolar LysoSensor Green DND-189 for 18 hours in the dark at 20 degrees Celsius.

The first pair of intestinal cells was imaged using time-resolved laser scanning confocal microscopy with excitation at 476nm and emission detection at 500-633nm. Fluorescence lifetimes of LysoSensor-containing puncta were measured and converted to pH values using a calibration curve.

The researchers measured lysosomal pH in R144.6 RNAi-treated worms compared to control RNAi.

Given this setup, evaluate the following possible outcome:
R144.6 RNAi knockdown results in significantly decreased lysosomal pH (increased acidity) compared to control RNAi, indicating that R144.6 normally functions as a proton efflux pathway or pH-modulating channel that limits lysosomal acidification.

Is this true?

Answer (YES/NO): NO